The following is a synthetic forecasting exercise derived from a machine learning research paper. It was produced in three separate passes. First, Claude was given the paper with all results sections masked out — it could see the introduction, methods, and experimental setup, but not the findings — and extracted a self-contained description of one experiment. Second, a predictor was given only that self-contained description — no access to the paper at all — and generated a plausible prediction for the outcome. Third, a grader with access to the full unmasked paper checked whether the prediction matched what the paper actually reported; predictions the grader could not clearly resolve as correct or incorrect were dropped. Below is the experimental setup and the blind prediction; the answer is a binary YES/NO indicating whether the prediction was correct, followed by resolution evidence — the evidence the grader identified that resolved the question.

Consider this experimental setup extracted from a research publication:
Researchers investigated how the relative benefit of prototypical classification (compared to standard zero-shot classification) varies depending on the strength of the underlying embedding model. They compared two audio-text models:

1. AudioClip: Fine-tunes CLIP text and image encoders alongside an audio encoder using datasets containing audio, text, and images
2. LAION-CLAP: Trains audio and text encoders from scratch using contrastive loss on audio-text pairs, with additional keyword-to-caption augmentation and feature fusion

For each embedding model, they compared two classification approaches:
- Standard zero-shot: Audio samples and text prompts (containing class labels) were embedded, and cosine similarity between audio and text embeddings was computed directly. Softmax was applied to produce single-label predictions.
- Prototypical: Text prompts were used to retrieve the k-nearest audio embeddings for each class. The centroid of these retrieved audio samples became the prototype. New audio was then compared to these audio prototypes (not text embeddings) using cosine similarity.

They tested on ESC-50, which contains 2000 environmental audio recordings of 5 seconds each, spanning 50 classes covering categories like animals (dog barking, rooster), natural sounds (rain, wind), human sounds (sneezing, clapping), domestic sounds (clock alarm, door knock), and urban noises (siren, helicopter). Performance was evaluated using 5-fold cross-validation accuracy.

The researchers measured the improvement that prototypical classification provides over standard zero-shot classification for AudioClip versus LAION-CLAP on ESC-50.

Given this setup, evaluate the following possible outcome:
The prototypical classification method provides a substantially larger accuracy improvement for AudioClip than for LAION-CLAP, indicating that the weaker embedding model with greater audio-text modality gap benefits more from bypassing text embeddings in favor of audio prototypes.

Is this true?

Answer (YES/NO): YES